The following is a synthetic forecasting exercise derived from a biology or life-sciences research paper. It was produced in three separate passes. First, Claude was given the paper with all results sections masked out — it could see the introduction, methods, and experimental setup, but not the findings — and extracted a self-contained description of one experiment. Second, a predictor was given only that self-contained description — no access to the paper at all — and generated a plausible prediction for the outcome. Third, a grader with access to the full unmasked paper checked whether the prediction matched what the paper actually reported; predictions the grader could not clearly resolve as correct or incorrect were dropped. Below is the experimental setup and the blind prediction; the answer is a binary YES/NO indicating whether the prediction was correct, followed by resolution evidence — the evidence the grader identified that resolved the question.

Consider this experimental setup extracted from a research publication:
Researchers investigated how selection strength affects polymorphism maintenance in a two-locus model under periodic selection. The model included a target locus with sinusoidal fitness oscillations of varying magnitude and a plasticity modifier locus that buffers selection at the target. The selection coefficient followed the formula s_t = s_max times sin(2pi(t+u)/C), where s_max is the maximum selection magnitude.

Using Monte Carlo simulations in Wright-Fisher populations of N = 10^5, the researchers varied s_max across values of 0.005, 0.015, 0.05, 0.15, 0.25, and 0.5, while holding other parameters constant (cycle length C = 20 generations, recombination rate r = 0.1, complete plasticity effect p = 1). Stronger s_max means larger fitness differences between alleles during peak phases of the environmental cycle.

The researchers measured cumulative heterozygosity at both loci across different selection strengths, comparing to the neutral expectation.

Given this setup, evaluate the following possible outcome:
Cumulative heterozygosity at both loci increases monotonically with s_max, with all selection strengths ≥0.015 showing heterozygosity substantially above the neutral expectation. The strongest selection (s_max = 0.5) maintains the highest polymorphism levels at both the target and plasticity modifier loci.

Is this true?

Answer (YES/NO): NO